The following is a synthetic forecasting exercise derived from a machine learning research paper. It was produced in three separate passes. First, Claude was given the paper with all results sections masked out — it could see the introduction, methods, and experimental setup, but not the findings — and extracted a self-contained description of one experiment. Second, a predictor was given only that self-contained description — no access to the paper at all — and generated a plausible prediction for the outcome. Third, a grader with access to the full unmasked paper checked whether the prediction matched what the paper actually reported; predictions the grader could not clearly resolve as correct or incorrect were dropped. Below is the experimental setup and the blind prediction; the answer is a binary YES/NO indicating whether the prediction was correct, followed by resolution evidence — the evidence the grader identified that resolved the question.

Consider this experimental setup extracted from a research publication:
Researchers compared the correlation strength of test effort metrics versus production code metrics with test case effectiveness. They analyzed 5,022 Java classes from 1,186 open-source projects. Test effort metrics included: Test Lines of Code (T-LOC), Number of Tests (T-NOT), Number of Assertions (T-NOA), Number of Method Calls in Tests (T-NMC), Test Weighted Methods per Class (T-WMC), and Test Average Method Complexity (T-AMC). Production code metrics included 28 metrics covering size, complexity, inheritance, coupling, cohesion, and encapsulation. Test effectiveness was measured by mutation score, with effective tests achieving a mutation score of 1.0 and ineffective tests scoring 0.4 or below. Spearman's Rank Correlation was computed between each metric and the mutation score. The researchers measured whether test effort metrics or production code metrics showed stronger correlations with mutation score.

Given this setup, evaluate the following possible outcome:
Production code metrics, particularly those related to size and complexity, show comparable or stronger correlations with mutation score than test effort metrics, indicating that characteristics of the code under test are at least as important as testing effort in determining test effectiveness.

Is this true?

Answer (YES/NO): YES